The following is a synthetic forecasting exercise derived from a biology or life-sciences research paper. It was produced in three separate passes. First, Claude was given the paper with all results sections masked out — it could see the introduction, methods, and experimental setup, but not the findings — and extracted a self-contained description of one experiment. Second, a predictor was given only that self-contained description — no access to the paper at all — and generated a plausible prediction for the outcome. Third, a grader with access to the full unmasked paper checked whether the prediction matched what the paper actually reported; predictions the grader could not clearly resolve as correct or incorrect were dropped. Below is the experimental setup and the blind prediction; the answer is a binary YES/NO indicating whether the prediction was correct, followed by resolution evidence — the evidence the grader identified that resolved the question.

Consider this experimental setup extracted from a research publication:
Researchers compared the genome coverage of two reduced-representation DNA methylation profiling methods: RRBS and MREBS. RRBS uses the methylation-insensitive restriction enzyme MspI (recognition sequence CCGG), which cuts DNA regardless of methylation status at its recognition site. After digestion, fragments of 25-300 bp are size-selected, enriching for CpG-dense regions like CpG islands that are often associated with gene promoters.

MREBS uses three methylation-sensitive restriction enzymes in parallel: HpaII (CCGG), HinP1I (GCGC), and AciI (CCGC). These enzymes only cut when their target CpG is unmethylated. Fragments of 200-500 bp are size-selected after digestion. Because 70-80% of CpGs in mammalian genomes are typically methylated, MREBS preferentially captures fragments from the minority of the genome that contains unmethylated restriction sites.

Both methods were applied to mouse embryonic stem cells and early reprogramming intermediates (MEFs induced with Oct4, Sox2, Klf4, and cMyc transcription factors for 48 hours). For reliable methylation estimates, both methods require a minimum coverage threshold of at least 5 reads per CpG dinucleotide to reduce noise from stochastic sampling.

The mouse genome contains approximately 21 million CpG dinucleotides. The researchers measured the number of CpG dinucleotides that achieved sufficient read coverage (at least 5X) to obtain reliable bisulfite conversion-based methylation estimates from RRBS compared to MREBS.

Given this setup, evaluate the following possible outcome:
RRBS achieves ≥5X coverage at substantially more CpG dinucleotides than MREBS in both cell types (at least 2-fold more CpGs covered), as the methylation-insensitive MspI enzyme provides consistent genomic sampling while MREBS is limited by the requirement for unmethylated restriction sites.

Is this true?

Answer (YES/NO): NO